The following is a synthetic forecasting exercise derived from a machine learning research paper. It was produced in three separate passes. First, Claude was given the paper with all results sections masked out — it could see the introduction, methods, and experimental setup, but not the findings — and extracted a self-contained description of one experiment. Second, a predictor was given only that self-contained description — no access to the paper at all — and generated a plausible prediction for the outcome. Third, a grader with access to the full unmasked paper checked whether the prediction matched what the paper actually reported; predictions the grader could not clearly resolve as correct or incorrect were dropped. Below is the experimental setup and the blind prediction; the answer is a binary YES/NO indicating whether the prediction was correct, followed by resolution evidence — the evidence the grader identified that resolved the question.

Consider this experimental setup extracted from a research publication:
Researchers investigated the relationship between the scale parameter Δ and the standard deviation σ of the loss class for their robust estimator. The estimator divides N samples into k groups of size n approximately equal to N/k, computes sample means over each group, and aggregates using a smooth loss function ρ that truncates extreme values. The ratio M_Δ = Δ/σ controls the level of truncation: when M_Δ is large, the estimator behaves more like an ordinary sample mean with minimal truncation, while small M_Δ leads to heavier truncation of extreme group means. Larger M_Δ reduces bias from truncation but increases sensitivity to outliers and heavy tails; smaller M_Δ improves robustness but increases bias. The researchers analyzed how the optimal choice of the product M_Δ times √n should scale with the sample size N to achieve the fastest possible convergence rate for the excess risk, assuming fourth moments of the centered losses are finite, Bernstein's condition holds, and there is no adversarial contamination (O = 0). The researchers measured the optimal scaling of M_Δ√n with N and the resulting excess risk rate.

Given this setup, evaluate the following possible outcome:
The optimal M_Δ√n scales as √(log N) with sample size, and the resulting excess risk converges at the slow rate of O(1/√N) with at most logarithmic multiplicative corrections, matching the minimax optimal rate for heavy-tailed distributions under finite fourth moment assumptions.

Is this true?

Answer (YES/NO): NO